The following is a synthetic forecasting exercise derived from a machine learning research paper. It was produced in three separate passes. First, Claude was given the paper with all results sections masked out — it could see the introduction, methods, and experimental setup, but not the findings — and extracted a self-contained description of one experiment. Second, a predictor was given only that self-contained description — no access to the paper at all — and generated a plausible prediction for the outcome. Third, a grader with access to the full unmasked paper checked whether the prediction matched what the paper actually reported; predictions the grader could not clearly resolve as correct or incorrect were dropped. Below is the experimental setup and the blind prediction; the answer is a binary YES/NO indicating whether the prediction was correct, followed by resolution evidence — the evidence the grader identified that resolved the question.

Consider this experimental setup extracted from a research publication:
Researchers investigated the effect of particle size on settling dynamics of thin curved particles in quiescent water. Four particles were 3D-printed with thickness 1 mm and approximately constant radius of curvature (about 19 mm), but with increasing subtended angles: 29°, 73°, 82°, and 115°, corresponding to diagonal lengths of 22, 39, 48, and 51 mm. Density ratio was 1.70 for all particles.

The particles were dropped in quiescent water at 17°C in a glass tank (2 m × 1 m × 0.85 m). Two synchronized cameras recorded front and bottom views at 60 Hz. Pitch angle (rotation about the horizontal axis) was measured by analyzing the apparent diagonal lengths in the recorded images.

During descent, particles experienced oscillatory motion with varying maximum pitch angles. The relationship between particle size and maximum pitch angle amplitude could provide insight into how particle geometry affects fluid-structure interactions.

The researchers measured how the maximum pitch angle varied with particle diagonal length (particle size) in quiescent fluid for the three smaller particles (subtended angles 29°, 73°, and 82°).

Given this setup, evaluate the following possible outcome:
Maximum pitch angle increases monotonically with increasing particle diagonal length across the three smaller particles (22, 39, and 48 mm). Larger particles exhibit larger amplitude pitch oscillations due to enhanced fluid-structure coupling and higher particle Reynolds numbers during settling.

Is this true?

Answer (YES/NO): NO